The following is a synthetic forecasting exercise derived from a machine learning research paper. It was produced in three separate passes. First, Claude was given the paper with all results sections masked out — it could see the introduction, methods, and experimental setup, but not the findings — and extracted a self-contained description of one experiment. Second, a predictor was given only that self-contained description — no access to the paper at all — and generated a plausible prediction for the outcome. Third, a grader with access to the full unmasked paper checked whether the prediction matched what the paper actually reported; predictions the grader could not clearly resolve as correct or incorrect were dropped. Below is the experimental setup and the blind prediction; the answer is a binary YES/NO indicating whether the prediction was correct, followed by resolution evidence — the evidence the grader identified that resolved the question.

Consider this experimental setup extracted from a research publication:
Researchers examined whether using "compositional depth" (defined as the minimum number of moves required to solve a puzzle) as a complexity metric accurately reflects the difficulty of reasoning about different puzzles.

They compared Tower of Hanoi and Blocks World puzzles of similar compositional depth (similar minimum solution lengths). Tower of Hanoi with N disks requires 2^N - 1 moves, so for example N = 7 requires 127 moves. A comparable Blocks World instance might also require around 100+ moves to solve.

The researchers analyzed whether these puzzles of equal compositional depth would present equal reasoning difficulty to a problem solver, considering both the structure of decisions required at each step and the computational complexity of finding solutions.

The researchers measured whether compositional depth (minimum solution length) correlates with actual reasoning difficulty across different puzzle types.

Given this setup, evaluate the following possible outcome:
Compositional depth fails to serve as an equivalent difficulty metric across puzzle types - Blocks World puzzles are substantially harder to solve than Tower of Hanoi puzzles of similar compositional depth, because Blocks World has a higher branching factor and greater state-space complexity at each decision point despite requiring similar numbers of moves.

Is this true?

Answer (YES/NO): YES